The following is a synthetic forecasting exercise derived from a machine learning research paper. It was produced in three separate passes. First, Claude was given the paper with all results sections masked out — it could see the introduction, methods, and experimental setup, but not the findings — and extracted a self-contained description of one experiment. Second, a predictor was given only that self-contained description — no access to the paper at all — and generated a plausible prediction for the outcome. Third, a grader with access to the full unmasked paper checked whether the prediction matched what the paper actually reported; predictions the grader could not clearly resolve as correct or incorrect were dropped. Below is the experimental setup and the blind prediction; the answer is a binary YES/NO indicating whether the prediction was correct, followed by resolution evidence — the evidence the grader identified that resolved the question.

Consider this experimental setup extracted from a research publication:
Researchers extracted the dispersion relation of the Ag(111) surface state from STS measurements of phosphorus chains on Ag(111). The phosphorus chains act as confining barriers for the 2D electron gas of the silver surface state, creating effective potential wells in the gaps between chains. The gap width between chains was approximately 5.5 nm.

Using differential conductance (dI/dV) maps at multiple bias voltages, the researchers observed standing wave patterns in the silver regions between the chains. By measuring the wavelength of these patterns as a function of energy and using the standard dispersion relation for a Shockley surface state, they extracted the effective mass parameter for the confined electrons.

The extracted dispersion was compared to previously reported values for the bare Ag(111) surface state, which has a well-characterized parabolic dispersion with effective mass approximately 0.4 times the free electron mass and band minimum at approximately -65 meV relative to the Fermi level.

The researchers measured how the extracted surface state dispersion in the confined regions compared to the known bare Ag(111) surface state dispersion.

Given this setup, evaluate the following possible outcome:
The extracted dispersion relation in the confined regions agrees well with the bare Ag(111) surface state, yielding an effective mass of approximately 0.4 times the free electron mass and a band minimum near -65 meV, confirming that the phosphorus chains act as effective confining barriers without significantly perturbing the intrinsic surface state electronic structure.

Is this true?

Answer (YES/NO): NO